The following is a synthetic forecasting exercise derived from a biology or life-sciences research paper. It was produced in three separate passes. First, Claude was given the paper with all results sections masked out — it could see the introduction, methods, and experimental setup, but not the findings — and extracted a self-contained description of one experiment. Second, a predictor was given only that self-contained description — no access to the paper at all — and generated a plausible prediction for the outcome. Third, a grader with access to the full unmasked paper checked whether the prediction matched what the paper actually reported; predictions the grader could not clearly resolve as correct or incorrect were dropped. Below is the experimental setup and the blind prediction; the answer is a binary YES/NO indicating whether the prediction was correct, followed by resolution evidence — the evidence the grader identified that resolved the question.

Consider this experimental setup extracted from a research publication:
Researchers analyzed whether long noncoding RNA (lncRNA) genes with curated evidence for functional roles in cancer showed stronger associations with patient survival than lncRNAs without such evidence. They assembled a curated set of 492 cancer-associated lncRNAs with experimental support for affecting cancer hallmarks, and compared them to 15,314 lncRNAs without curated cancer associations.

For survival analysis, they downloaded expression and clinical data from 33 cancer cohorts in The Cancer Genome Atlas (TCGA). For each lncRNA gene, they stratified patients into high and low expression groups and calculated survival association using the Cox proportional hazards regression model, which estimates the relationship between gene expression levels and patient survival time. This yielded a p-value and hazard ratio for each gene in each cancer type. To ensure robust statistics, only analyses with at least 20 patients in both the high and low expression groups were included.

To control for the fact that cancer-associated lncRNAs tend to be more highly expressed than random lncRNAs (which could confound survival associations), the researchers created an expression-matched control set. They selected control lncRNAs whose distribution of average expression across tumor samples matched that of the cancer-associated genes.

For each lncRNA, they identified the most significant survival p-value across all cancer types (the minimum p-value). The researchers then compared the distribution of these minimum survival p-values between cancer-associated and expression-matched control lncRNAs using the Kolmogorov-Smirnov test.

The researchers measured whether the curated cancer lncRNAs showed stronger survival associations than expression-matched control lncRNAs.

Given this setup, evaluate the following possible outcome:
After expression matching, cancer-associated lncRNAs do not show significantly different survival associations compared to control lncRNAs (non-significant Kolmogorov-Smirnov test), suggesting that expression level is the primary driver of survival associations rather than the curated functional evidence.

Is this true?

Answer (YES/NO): NO